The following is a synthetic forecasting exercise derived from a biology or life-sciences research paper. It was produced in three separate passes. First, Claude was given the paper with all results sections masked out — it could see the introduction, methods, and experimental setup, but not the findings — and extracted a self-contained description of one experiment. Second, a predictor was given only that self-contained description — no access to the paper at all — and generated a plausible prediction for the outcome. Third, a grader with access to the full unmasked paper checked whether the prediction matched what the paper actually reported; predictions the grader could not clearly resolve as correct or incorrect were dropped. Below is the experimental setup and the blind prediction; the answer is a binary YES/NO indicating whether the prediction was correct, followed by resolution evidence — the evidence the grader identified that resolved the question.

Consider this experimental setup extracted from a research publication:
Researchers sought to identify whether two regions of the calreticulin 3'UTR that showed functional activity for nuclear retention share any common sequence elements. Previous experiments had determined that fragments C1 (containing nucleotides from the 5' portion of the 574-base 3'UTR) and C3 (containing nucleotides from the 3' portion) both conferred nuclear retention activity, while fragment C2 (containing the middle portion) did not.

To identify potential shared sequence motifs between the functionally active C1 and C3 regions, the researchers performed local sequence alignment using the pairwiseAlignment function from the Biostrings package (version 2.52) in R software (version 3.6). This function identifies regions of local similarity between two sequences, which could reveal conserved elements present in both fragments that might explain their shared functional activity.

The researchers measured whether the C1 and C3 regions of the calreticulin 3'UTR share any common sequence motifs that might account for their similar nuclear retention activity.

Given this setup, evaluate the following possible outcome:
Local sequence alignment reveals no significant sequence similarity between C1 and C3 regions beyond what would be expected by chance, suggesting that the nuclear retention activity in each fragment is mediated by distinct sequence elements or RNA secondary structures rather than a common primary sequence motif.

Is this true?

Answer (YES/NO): NO